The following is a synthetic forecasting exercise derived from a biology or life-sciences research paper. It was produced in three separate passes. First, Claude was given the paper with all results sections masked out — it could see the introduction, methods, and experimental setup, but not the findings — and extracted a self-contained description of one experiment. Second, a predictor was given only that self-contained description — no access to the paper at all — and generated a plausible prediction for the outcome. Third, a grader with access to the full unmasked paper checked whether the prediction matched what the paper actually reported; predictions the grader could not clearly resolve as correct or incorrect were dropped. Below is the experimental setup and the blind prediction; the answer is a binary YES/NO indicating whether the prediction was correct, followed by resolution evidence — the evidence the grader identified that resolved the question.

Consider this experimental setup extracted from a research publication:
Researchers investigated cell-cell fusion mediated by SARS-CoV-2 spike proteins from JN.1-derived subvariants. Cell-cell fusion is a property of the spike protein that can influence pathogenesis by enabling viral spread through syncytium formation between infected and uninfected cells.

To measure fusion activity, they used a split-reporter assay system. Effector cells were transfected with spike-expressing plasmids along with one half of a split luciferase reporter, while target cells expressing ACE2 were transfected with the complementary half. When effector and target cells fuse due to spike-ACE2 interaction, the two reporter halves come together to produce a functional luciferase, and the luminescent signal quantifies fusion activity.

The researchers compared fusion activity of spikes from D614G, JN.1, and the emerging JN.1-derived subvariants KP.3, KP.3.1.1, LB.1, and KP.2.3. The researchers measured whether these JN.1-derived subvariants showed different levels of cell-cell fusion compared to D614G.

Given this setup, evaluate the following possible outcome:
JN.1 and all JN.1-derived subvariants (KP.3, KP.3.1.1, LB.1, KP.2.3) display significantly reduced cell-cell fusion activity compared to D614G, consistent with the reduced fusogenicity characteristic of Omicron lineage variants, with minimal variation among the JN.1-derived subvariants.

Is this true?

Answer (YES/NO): NO